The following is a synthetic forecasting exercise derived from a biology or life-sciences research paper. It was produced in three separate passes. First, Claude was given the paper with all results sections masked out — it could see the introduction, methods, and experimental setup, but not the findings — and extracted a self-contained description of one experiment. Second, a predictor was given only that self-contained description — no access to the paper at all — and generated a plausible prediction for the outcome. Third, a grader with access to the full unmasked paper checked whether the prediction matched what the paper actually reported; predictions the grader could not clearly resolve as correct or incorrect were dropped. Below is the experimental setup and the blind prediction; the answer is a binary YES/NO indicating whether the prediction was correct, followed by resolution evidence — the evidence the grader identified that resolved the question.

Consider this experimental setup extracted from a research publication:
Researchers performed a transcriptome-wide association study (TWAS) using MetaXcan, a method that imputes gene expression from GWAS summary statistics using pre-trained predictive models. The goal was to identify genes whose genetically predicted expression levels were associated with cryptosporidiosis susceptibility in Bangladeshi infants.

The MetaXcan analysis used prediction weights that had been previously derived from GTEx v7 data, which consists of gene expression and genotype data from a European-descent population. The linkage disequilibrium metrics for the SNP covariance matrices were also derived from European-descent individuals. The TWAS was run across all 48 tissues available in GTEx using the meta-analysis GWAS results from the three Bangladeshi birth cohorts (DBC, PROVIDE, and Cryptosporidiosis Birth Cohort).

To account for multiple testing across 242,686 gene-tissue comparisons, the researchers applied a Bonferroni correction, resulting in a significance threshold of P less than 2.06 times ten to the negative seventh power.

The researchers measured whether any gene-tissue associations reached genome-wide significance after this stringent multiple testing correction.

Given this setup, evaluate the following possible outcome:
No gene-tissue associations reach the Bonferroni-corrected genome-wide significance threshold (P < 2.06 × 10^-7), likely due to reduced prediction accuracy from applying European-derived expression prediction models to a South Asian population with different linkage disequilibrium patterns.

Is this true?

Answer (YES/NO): YES